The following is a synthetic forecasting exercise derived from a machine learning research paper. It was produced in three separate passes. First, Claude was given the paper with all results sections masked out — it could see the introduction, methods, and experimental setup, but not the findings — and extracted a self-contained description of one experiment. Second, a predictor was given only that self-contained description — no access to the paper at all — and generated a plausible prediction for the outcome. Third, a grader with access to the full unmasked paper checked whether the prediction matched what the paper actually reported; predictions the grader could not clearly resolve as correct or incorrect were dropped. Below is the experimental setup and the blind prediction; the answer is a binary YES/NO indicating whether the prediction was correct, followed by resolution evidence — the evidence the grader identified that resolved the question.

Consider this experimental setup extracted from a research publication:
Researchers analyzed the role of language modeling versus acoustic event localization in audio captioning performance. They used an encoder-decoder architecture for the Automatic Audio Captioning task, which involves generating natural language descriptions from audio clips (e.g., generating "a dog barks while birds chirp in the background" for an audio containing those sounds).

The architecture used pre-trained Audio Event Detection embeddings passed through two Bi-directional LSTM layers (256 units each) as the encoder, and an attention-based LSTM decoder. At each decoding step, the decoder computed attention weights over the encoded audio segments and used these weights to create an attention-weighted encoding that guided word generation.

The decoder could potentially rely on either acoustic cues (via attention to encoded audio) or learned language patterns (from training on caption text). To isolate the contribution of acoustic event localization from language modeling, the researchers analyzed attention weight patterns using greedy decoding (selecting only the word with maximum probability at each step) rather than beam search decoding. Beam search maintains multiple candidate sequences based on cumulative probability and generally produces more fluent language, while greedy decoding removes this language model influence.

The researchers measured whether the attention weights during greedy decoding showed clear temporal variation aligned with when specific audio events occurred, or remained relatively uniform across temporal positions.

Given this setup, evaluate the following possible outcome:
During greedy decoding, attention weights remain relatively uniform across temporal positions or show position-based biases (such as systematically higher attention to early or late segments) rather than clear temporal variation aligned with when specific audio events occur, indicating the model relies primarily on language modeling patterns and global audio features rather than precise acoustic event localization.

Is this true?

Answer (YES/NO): NO